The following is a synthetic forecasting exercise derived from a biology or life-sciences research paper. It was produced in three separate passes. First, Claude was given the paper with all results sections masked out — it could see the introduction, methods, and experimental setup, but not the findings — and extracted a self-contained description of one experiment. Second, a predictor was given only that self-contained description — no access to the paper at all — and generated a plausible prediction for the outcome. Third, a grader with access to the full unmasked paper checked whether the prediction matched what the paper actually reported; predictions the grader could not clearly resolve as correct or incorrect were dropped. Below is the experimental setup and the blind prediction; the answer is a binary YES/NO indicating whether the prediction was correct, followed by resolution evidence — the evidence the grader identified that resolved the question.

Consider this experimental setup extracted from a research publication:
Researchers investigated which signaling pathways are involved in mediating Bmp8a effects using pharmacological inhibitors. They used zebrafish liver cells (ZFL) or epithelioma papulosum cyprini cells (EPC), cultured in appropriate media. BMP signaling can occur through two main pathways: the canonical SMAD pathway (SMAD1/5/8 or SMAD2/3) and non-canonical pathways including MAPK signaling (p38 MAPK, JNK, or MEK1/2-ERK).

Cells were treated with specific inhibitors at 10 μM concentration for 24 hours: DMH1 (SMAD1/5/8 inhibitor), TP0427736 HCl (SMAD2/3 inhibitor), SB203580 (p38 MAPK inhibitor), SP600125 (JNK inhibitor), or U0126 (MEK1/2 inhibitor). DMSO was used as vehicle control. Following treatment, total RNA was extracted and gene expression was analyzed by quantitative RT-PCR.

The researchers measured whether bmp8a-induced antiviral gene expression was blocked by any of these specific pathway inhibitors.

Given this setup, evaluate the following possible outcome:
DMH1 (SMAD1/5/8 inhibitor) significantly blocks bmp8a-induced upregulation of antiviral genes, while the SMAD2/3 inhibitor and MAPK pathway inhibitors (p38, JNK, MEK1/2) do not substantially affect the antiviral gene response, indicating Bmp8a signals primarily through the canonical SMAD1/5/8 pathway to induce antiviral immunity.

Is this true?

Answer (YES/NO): NO